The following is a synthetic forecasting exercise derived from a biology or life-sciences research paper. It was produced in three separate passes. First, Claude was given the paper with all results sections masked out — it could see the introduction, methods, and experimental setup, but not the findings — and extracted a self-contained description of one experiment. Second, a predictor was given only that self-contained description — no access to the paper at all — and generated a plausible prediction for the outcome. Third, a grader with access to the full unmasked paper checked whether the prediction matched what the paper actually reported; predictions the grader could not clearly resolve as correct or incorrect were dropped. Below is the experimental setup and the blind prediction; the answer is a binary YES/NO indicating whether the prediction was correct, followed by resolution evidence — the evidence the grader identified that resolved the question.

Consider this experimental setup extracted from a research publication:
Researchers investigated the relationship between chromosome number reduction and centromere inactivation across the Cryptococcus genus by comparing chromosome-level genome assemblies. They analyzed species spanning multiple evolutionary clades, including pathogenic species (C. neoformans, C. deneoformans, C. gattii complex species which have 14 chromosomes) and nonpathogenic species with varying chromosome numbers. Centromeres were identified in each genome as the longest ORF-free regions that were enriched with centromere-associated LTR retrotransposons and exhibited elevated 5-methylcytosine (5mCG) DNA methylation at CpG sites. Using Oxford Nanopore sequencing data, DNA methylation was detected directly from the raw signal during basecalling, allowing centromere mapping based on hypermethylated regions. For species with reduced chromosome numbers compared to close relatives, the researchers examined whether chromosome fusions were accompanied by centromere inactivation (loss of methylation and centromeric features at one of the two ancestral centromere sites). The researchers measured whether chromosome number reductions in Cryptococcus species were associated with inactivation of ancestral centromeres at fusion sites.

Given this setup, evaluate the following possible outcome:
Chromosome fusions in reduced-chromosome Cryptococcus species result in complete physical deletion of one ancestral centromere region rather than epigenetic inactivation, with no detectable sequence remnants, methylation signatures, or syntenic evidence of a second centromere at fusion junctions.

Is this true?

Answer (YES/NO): NO